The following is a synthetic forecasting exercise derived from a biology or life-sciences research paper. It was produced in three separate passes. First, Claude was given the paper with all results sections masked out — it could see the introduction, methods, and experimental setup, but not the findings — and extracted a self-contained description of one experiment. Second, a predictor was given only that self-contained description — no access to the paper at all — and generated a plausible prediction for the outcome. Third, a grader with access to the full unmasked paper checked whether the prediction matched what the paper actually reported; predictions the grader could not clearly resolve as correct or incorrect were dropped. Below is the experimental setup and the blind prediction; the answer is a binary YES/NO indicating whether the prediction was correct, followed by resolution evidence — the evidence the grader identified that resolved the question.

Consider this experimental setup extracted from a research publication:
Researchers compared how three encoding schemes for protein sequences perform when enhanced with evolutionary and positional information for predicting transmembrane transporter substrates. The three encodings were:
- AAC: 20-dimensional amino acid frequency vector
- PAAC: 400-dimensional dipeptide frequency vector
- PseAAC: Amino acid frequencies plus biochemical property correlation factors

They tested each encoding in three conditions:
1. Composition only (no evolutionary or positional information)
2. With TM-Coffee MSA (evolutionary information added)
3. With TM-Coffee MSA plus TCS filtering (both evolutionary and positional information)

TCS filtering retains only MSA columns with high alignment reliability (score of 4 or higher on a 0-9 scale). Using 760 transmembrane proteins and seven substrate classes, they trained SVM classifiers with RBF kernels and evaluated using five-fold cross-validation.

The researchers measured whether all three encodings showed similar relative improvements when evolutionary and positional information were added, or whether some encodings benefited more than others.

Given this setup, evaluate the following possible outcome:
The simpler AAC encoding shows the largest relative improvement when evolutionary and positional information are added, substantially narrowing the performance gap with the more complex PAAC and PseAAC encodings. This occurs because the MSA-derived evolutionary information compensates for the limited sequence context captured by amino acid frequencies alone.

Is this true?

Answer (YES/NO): NO